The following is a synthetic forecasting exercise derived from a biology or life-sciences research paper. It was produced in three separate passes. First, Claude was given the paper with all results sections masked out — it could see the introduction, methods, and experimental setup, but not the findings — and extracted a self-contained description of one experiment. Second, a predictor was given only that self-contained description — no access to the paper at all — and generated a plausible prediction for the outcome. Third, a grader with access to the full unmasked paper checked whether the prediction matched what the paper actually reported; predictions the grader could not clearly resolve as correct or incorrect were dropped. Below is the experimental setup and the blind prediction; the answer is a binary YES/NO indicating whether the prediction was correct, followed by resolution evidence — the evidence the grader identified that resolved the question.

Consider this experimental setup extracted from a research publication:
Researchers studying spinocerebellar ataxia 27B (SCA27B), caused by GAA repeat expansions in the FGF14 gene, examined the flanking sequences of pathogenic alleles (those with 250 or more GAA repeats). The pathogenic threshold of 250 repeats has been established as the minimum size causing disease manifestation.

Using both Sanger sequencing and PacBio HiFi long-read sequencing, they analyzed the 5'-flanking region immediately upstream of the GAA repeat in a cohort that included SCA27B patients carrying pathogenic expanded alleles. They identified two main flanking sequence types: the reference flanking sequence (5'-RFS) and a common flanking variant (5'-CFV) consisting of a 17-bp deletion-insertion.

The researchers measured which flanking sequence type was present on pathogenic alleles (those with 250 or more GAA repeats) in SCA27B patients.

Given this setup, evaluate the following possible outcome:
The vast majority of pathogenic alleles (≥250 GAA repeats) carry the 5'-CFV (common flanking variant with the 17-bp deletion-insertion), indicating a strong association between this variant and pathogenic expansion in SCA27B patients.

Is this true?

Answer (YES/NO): NO